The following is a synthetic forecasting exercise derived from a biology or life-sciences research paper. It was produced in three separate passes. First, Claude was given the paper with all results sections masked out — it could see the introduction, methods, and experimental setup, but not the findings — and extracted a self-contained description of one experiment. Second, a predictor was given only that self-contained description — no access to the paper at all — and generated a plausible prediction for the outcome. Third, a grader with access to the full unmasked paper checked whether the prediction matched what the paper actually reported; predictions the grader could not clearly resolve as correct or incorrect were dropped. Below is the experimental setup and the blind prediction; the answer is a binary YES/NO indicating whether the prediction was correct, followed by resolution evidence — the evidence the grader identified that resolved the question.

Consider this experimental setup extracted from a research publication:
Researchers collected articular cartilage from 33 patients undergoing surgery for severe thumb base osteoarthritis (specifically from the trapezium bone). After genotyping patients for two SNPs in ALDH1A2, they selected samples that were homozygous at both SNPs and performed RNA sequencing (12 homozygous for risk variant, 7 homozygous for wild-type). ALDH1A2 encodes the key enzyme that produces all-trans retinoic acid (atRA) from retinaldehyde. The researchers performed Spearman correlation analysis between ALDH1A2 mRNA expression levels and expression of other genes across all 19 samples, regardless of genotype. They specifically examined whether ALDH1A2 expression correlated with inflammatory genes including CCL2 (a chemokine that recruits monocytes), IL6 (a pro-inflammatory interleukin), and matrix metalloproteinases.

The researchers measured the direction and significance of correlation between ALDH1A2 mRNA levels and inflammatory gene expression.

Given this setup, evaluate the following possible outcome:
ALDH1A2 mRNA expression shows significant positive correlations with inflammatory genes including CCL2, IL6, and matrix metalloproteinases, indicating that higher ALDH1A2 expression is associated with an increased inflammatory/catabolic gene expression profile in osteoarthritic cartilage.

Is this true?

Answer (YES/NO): NO